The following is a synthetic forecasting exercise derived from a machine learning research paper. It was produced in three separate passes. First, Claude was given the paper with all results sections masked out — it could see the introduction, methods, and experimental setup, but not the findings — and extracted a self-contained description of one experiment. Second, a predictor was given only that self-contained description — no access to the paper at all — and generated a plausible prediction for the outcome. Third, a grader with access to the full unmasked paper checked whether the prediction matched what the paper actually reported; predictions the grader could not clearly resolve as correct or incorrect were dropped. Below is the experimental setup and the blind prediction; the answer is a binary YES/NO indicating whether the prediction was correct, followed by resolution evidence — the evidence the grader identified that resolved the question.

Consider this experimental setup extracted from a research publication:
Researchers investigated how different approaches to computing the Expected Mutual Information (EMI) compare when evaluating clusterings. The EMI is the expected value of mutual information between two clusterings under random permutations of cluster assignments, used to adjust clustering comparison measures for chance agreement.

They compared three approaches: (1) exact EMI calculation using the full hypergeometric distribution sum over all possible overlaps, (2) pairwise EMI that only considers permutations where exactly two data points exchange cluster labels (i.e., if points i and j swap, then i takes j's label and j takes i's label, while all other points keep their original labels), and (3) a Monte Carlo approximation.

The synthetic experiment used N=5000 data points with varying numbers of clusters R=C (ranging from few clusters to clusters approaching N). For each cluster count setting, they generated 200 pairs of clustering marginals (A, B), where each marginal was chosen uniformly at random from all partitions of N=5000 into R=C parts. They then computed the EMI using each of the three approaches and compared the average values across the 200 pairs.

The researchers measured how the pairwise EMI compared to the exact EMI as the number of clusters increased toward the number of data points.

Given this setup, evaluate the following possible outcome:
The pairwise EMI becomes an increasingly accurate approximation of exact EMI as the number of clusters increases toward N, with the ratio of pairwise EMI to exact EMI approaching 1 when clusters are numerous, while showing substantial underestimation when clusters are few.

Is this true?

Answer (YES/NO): NO